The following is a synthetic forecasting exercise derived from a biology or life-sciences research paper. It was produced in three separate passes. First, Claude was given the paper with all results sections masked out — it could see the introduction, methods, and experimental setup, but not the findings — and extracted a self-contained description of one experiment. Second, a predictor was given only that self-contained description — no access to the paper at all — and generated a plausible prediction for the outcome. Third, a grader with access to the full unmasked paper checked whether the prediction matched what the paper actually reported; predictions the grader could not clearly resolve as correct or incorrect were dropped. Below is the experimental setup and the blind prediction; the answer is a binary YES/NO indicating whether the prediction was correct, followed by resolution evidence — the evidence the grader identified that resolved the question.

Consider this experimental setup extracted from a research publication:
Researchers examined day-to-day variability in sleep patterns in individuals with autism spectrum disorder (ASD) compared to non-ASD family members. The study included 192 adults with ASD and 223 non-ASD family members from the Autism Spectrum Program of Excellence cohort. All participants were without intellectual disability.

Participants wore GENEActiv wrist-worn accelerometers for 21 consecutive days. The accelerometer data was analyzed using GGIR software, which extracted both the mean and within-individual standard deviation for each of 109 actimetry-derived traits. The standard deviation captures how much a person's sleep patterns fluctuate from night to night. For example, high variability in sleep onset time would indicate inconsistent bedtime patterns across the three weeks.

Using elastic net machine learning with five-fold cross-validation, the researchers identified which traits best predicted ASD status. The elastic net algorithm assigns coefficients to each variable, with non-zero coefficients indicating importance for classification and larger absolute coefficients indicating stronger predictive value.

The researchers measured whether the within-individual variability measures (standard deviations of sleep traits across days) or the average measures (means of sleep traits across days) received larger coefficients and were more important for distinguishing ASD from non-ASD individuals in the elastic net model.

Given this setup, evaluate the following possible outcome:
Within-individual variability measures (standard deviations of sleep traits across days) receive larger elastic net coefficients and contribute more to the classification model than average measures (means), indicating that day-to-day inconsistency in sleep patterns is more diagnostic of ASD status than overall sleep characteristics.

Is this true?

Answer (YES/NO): NO